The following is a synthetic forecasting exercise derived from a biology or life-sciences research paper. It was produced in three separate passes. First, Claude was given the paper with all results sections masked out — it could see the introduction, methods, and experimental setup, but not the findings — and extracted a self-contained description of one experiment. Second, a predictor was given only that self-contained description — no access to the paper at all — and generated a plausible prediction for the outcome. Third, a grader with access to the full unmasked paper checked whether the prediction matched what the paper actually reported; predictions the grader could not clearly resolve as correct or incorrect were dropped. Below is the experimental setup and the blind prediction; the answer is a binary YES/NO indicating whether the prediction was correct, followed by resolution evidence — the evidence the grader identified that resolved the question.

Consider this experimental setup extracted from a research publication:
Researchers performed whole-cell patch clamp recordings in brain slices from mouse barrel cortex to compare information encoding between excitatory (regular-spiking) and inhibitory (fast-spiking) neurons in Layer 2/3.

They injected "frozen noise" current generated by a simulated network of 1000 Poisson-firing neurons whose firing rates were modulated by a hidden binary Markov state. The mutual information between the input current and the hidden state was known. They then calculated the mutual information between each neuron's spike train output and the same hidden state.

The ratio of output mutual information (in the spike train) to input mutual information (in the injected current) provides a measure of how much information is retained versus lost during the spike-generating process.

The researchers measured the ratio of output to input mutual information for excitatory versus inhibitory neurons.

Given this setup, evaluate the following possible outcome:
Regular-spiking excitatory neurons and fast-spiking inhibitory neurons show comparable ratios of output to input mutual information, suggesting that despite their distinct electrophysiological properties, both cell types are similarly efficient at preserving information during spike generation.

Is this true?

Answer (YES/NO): NO